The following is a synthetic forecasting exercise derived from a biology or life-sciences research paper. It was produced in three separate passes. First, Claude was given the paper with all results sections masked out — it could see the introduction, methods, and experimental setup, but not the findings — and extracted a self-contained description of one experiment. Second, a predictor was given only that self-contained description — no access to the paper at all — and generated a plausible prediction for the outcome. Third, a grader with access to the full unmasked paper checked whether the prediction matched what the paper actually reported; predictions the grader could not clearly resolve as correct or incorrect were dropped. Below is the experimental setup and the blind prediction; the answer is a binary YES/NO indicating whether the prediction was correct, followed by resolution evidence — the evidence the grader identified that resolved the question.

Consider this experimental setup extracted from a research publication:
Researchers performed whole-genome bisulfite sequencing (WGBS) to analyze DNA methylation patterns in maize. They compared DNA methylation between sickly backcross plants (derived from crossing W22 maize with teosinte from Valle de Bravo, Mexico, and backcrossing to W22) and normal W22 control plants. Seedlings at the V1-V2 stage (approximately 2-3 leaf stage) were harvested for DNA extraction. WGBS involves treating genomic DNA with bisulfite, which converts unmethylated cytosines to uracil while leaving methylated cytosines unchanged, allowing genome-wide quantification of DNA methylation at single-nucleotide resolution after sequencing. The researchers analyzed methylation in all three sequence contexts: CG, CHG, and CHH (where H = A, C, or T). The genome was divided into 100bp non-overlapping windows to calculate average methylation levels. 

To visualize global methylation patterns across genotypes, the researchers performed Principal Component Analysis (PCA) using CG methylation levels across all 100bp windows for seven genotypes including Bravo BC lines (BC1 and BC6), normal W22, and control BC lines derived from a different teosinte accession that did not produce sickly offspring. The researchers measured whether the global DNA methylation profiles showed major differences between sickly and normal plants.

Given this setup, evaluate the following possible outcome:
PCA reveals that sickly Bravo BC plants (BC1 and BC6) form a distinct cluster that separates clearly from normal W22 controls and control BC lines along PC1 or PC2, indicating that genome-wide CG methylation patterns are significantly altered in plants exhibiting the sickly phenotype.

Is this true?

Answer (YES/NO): NO